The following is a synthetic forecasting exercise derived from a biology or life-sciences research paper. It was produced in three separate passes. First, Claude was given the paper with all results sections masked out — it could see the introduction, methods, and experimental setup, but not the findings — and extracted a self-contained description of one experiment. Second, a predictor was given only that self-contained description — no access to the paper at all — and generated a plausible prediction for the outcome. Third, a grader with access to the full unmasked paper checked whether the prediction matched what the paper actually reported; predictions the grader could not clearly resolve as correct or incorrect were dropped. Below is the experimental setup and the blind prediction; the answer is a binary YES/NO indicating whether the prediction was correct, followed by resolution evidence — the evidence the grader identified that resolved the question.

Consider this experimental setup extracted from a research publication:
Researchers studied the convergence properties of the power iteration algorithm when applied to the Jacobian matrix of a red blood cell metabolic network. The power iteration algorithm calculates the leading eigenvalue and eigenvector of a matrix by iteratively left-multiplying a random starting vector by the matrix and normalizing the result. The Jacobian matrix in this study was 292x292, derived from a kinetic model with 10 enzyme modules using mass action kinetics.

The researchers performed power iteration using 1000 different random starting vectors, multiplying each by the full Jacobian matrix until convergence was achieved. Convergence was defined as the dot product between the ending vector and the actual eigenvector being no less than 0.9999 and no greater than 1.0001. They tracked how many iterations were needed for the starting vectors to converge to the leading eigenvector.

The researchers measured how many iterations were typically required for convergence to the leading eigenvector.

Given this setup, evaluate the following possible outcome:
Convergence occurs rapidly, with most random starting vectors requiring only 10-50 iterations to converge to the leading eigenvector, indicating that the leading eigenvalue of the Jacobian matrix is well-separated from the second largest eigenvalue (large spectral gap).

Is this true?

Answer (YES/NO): YES